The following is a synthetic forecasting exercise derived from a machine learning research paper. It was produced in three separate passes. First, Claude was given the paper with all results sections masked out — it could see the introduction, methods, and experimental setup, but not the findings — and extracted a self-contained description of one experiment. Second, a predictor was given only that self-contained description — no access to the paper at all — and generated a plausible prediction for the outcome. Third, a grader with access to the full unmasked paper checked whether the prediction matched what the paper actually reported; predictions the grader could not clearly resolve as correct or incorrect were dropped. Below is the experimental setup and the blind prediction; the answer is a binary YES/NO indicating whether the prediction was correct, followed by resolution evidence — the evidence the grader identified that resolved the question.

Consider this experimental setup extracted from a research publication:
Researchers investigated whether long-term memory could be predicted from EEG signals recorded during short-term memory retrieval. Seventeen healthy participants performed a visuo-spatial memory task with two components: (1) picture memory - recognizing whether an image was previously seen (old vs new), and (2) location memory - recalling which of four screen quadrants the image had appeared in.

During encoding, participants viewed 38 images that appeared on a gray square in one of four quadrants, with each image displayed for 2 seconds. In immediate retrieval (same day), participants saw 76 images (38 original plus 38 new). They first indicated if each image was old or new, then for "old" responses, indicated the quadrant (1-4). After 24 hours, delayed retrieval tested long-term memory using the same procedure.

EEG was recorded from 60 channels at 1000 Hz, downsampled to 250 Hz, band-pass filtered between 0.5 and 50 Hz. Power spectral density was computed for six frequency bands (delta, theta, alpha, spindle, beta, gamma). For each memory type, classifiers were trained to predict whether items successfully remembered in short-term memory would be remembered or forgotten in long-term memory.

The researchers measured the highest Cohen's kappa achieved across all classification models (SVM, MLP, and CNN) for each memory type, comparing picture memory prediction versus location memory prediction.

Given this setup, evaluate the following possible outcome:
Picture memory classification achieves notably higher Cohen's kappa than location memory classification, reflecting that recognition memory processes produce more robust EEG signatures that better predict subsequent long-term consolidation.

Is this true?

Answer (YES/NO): NO